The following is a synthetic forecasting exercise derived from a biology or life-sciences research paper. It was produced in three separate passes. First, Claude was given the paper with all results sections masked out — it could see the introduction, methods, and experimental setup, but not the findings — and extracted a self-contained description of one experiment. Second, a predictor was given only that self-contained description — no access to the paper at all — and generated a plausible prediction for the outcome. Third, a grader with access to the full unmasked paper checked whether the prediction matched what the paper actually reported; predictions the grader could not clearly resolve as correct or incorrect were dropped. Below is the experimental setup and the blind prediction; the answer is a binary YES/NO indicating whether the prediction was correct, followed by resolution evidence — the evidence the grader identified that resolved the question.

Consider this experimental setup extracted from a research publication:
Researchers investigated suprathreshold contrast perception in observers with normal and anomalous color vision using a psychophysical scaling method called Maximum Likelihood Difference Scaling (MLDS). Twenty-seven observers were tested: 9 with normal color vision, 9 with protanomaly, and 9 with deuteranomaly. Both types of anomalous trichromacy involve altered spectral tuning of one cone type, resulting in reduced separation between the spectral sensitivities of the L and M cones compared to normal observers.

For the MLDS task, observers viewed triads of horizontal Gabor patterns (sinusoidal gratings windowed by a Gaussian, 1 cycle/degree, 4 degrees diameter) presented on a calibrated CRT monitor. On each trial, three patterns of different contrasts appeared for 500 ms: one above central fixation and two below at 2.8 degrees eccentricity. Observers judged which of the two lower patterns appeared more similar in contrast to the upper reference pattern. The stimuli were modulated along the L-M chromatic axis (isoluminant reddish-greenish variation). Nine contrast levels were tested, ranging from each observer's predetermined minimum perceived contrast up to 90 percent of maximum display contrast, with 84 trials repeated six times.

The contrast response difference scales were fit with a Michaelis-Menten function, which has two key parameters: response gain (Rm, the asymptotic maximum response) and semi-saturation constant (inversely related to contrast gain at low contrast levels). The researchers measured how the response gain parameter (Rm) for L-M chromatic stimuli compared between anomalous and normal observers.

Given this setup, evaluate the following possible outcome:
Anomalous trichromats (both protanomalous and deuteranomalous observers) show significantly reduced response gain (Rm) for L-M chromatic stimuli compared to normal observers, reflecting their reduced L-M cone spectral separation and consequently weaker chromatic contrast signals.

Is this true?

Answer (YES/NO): YES